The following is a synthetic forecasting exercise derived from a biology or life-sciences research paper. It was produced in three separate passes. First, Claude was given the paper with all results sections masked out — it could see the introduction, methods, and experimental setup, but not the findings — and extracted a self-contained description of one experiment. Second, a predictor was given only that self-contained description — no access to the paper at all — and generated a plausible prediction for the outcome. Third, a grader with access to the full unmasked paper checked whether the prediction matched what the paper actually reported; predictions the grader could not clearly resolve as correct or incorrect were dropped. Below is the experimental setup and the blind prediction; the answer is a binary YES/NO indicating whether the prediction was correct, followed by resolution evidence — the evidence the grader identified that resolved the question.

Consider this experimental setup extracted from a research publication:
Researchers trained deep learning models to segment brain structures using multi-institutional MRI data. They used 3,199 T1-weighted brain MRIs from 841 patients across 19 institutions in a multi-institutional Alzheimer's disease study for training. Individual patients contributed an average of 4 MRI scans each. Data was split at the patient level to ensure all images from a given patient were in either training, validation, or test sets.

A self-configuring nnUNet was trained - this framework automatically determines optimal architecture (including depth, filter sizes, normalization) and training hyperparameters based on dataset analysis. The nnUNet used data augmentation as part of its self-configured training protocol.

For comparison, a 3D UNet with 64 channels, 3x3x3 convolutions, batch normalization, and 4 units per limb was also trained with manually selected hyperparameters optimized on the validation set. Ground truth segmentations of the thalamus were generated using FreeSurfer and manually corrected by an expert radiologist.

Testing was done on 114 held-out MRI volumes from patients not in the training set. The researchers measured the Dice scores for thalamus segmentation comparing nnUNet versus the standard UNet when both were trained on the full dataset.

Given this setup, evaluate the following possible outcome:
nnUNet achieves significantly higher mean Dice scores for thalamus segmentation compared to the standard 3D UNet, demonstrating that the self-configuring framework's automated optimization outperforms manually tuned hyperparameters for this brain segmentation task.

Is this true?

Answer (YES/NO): NO